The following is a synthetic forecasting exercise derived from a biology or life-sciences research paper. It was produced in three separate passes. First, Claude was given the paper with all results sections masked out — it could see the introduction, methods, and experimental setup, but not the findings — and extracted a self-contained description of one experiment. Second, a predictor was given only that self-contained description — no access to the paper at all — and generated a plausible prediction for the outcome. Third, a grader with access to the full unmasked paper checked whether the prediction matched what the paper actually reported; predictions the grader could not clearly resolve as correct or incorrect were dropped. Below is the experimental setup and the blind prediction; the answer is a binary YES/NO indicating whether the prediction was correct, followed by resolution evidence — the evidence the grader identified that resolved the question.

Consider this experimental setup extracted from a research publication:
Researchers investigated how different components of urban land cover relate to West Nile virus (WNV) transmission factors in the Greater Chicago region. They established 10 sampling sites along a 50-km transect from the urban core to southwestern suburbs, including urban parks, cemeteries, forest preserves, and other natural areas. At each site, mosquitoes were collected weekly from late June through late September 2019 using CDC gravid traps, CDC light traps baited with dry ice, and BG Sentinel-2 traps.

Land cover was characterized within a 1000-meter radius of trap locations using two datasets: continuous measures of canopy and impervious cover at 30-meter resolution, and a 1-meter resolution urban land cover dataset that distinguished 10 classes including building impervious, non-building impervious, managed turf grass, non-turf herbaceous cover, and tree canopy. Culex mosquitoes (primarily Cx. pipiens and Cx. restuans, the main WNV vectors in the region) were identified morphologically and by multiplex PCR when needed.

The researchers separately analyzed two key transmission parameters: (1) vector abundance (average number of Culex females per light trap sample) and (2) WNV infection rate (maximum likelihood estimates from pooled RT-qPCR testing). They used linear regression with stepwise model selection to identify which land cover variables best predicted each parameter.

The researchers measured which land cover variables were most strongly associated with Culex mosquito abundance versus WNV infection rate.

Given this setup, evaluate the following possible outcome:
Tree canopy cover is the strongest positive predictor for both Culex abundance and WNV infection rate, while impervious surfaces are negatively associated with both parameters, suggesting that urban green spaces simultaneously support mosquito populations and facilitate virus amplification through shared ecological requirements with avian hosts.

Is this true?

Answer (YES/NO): NO